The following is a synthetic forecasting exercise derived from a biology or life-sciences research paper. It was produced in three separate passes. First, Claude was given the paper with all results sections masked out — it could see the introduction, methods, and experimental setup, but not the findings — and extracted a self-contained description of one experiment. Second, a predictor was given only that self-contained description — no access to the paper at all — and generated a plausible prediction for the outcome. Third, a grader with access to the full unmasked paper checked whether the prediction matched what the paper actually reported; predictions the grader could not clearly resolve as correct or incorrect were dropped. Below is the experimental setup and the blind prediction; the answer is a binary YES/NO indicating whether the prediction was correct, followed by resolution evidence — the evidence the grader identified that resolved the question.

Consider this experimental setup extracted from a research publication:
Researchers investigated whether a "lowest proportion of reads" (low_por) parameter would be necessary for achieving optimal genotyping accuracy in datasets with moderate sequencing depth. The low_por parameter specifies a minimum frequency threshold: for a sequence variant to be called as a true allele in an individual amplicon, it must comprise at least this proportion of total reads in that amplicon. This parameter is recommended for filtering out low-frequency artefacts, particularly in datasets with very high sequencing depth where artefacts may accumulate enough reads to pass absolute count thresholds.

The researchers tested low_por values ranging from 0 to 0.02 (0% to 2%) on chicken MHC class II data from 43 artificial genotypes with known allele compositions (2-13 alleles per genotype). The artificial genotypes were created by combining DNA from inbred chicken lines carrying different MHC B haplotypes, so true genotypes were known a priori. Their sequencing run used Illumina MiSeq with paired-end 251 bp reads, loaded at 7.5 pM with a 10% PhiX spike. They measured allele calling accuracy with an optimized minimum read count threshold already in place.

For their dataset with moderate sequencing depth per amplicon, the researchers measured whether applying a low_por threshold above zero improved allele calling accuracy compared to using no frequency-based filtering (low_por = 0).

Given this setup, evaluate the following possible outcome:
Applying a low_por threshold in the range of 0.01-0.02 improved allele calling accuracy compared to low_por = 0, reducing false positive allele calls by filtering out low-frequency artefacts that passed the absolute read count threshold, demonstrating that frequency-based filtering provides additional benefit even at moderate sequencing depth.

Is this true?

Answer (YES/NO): NO